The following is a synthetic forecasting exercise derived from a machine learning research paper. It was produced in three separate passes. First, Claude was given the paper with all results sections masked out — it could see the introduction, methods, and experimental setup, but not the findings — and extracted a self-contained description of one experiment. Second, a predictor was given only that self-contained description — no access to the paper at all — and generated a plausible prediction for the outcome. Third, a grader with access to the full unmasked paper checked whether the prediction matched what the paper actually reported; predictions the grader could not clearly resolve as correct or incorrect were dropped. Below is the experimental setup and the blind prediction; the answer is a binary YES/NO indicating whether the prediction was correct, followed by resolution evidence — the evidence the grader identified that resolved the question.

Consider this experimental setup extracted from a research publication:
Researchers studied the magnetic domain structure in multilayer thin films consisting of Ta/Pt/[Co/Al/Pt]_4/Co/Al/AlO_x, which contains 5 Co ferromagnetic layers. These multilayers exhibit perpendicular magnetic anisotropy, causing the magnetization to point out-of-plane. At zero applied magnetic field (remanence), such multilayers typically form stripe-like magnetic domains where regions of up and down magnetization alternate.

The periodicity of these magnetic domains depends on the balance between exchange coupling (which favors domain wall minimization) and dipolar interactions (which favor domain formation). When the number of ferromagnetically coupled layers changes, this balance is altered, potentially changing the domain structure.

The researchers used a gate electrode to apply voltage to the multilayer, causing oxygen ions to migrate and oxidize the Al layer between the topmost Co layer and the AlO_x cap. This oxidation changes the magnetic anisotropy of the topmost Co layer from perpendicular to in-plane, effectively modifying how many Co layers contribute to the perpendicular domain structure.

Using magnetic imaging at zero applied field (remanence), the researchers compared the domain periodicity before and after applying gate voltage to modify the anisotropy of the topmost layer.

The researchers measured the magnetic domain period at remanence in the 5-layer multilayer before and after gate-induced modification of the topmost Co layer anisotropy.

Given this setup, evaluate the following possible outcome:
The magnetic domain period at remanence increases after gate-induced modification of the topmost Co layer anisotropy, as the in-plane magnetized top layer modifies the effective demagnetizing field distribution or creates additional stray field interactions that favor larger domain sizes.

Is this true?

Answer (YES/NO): NO